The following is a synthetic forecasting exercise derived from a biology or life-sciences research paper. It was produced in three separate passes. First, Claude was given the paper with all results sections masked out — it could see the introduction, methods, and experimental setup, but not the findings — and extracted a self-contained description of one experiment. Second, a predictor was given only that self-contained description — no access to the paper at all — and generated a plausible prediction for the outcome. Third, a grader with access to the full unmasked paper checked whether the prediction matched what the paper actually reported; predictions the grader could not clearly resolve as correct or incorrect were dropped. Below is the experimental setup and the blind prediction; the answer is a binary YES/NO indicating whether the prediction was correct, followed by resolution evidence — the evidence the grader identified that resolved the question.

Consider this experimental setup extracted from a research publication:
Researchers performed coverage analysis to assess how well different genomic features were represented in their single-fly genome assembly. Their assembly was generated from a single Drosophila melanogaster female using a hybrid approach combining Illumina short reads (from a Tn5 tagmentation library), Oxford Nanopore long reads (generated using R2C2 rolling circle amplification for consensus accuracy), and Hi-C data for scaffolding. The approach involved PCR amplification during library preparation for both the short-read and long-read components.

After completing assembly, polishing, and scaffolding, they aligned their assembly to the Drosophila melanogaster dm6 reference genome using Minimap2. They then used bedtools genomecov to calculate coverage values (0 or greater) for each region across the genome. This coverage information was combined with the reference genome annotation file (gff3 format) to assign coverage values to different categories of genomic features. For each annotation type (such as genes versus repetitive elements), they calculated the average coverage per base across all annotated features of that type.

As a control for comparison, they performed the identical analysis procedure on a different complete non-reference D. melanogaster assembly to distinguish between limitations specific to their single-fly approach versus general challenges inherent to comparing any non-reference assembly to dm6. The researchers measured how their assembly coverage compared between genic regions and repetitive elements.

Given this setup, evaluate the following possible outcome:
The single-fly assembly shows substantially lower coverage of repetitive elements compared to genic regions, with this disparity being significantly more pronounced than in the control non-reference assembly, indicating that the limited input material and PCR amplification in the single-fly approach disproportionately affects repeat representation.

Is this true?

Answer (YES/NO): NO